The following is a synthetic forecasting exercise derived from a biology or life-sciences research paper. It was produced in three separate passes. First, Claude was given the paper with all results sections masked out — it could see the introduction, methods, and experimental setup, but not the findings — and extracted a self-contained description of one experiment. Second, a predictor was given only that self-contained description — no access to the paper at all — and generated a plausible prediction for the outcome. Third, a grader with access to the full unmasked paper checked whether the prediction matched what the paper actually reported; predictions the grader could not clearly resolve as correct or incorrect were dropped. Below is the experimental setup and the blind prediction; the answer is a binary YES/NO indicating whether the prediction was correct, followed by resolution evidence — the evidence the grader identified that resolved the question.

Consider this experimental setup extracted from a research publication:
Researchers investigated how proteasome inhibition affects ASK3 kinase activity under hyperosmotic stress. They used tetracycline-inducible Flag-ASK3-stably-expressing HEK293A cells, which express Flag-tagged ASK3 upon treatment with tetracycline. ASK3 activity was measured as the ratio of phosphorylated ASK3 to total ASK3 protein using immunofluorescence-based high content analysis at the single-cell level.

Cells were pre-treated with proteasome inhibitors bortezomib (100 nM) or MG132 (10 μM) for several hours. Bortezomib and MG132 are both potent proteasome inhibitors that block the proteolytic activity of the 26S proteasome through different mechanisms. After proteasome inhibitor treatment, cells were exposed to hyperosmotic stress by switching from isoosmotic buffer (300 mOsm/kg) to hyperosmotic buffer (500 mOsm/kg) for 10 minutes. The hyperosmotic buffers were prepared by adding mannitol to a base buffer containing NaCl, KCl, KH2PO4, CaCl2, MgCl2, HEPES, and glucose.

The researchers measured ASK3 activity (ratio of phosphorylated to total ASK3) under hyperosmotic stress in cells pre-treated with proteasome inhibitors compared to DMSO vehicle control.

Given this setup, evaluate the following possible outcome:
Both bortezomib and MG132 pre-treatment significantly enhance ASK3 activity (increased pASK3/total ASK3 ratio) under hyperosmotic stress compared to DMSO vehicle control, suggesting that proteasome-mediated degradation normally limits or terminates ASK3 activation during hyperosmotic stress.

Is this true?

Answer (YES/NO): YES